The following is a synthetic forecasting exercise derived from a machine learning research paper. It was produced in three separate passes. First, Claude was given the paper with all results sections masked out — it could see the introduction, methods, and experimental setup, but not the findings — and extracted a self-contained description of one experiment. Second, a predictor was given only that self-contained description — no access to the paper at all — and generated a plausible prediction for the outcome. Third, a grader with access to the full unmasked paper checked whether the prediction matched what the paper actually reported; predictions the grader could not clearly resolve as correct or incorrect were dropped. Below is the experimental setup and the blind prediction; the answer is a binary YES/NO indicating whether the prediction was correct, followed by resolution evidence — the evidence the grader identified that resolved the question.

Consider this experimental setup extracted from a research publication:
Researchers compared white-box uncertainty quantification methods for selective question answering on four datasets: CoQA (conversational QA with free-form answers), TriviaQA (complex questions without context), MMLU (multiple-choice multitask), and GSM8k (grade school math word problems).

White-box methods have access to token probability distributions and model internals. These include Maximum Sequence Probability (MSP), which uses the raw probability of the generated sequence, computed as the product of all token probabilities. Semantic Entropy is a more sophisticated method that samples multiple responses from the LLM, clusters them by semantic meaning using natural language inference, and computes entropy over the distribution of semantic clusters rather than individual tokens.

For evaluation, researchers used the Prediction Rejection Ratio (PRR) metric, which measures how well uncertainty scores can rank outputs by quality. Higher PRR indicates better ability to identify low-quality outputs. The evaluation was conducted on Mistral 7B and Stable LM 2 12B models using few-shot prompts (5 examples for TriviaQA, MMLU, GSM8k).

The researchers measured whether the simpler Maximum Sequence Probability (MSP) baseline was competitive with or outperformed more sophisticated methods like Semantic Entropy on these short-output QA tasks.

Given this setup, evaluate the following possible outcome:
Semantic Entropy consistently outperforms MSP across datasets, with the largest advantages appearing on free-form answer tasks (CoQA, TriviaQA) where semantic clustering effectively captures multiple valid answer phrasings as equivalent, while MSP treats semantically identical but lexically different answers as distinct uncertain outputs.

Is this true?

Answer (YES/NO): NO